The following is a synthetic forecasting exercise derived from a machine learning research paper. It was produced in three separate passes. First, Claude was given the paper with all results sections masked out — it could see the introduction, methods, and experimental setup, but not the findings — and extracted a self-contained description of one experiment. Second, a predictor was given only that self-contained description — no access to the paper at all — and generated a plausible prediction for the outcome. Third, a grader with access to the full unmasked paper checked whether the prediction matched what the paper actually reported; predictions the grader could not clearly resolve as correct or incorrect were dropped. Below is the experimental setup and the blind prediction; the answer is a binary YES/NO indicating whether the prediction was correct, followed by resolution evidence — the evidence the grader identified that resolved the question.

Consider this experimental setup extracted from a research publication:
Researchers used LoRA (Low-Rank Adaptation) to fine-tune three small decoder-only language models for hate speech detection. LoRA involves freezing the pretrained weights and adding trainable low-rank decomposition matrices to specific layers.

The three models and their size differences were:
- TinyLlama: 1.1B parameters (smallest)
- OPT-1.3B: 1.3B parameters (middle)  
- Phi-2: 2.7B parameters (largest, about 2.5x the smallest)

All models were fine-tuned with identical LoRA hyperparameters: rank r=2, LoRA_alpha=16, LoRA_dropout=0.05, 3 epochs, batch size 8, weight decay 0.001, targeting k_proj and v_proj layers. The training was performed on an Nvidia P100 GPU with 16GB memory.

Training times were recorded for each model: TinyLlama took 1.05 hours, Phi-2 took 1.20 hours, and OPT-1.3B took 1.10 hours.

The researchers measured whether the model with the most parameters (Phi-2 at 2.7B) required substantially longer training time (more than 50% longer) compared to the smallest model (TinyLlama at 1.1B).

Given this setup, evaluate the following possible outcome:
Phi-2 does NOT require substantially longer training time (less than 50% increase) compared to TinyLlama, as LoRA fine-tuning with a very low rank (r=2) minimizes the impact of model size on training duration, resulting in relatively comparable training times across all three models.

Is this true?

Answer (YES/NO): YES